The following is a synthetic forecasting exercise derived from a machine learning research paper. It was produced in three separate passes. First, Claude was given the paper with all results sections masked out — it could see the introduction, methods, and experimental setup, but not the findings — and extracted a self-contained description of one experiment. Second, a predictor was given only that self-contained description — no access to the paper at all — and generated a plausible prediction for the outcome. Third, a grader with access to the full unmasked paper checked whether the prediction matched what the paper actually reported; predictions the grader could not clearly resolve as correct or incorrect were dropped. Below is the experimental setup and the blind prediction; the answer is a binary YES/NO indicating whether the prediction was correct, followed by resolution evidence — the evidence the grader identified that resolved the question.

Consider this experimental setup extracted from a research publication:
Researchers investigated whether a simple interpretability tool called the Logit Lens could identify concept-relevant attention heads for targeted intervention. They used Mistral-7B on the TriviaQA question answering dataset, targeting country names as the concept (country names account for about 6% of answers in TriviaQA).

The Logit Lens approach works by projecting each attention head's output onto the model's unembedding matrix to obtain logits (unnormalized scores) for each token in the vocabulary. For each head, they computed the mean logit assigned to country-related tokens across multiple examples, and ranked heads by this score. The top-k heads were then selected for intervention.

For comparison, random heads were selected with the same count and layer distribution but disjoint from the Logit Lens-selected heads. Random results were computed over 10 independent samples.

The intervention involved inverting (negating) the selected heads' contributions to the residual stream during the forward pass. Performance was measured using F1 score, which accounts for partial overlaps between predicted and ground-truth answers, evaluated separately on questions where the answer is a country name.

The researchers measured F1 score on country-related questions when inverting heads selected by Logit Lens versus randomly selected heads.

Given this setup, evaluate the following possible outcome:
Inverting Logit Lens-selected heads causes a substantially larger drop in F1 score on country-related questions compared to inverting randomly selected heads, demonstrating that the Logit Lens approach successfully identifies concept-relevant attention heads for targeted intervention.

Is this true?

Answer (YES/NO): NO